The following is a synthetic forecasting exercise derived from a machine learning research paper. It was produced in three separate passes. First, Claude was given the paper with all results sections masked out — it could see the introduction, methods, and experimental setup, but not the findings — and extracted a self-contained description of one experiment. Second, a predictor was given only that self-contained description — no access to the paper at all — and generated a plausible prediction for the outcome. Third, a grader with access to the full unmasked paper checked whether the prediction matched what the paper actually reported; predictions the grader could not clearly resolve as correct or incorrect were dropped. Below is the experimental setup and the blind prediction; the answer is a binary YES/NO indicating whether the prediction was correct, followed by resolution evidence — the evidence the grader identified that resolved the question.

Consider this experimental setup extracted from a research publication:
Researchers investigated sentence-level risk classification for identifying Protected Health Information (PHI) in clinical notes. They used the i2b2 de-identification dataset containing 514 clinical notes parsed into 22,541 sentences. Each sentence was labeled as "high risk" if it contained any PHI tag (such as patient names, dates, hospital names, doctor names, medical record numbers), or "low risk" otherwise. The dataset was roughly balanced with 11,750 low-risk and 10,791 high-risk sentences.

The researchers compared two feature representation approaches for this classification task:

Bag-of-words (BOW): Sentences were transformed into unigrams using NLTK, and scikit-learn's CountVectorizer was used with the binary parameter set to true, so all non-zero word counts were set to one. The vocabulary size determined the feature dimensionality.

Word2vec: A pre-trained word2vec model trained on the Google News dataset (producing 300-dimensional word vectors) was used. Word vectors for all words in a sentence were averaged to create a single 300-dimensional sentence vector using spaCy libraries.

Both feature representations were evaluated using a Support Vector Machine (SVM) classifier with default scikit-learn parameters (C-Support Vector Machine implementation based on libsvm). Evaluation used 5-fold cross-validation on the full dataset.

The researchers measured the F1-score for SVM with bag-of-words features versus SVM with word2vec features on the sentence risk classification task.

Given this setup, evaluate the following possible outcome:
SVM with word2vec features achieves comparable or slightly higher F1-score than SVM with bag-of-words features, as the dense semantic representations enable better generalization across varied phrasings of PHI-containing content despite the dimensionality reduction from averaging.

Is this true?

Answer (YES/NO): YES